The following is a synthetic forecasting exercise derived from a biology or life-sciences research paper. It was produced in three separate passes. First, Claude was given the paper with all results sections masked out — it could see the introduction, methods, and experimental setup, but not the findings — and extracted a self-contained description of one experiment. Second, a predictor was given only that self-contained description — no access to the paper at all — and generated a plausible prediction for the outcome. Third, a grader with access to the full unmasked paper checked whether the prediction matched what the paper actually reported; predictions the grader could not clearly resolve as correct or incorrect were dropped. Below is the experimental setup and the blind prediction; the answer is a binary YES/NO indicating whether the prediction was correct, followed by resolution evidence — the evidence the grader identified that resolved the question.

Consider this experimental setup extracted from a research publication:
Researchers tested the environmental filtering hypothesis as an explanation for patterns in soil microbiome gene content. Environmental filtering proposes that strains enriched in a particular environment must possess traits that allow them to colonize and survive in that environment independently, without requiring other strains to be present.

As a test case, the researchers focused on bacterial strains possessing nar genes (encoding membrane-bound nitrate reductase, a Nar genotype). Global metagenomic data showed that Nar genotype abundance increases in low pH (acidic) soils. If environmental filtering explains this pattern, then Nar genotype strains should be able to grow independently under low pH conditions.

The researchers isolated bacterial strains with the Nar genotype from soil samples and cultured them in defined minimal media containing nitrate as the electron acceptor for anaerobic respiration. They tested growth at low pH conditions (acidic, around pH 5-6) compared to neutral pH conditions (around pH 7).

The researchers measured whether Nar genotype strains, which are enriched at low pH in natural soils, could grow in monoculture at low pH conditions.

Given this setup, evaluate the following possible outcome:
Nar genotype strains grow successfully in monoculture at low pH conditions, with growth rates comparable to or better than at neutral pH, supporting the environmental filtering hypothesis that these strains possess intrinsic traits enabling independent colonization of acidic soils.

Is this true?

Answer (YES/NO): NO